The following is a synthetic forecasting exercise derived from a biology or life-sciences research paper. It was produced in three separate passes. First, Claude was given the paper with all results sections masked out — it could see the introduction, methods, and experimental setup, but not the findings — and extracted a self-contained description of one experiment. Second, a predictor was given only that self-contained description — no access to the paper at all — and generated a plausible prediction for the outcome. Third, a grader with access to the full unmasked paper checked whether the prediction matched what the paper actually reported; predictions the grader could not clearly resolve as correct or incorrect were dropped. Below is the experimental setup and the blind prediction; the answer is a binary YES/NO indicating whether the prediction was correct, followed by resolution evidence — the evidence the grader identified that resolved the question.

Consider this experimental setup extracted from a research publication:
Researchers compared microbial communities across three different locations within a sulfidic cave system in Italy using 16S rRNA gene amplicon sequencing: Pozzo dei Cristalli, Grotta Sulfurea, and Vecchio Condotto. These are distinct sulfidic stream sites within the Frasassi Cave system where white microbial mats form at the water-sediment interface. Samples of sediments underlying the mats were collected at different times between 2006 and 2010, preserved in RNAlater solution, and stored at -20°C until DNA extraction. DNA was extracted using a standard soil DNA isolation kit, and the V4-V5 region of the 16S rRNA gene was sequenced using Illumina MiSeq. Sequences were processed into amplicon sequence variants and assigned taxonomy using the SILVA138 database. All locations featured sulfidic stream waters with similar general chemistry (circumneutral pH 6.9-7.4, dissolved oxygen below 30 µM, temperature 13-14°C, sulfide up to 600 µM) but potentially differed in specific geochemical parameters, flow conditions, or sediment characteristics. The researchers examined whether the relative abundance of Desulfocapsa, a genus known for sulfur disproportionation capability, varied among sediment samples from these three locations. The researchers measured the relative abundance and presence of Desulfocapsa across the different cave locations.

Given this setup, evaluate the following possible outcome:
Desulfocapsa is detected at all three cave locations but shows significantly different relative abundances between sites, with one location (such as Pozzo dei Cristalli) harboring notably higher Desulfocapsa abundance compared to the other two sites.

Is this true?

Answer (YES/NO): NO